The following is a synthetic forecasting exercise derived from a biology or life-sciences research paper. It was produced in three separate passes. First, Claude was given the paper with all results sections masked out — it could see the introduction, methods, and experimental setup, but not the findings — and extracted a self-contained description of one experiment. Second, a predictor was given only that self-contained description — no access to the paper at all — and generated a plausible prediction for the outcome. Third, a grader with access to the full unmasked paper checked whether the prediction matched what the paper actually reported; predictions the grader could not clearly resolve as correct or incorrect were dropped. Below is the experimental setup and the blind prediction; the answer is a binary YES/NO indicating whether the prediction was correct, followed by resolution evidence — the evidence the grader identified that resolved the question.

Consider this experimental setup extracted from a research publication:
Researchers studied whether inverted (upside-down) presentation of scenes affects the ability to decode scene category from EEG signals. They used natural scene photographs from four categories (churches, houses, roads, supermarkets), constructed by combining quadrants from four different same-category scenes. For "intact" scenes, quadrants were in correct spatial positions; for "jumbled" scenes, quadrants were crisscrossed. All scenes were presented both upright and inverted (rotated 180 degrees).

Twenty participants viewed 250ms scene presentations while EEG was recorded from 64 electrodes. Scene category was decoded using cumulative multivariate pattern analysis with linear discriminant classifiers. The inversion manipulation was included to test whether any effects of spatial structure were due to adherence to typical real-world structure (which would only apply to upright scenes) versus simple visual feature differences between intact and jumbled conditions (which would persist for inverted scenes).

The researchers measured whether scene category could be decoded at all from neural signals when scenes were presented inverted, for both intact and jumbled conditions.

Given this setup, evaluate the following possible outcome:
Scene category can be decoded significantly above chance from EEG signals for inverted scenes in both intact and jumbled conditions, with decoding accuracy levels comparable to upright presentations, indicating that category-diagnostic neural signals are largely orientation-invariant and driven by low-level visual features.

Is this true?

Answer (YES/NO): NO